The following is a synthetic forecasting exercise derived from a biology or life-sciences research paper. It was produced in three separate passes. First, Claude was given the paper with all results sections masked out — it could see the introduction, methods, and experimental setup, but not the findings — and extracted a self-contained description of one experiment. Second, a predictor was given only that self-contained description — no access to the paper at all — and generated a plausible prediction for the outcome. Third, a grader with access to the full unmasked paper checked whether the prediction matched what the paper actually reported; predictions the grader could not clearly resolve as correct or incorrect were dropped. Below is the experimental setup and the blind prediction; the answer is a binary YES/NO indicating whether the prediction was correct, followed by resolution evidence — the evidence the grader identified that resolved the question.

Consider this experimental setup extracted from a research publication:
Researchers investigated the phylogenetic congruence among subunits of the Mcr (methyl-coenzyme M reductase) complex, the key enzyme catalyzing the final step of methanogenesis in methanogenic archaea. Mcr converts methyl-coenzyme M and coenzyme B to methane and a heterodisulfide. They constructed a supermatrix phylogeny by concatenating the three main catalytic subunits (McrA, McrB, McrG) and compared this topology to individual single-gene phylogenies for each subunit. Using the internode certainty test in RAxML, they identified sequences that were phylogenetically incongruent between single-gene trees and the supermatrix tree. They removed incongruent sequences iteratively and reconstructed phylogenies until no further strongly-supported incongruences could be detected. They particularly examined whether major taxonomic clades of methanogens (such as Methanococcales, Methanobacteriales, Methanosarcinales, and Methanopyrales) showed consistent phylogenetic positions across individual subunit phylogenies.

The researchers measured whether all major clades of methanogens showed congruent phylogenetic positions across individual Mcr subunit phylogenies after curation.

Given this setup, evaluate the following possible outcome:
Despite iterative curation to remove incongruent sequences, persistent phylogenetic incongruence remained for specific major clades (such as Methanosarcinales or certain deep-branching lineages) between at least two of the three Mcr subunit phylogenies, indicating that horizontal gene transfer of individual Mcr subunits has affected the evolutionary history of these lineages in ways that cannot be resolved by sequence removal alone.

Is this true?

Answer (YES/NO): NO